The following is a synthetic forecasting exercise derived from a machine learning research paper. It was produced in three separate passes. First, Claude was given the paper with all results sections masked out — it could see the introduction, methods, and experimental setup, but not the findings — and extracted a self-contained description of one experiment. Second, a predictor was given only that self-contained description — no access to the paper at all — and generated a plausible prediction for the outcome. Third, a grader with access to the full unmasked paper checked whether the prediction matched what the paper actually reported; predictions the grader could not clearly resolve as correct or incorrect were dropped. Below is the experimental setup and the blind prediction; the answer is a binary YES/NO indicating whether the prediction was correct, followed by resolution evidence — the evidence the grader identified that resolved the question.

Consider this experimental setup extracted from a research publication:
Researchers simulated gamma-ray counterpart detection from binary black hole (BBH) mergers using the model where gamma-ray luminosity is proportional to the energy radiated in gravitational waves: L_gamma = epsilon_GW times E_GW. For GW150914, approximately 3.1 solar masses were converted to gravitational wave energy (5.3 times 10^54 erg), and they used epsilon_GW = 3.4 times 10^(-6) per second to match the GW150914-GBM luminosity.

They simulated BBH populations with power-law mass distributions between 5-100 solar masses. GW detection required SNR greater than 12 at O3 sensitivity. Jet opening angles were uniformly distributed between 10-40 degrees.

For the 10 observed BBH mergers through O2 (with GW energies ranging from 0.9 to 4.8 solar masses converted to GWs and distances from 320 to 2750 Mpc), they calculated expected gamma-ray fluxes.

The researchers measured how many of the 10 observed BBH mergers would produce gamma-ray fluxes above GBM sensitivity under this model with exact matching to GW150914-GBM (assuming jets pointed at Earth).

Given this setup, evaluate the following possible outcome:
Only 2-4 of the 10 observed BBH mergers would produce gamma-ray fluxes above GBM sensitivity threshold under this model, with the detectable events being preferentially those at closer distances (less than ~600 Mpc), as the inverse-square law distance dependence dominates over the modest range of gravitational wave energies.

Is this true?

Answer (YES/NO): YES